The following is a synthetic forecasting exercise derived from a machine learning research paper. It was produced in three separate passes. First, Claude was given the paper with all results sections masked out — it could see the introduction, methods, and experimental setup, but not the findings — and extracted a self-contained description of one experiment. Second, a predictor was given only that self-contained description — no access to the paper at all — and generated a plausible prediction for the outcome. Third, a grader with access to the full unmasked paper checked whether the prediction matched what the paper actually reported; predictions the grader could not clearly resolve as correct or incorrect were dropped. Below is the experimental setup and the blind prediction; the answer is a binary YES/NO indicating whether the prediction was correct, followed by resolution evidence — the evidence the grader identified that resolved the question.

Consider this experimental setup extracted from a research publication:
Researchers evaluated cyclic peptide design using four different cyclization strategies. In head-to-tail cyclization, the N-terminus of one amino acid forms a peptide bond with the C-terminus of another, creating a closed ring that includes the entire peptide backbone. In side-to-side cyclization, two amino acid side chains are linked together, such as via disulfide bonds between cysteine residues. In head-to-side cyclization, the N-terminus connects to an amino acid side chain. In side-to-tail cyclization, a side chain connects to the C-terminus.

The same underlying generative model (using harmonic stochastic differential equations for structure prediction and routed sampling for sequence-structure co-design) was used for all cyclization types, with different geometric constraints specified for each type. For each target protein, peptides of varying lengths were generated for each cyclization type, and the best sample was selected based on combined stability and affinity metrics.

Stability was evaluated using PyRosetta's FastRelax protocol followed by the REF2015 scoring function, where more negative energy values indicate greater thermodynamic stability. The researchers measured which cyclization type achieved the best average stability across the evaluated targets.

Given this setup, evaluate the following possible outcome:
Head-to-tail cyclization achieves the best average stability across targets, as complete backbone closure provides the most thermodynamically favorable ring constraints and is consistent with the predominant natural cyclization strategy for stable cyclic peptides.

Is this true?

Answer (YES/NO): YES